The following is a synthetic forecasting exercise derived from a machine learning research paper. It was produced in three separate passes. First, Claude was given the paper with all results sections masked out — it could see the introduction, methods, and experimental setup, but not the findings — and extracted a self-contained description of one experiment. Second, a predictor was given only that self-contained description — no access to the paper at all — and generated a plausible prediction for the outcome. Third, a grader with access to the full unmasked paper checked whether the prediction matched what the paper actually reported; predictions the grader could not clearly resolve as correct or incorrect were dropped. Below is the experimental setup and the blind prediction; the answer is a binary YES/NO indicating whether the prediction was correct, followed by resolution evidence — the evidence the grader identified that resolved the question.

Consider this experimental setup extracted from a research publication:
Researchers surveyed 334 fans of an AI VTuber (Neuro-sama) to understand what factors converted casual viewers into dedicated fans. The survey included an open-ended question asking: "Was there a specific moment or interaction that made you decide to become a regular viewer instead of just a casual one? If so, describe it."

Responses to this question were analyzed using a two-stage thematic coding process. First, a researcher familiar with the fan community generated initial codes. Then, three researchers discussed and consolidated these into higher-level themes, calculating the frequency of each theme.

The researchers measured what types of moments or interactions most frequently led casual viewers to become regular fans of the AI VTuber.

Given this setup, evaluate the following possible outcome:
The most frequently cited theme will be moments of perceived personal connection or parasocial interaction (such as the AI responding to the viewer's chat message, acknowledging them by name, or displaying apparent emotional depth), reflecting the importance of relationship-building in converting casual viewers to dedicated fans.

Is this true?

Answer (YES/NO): NO